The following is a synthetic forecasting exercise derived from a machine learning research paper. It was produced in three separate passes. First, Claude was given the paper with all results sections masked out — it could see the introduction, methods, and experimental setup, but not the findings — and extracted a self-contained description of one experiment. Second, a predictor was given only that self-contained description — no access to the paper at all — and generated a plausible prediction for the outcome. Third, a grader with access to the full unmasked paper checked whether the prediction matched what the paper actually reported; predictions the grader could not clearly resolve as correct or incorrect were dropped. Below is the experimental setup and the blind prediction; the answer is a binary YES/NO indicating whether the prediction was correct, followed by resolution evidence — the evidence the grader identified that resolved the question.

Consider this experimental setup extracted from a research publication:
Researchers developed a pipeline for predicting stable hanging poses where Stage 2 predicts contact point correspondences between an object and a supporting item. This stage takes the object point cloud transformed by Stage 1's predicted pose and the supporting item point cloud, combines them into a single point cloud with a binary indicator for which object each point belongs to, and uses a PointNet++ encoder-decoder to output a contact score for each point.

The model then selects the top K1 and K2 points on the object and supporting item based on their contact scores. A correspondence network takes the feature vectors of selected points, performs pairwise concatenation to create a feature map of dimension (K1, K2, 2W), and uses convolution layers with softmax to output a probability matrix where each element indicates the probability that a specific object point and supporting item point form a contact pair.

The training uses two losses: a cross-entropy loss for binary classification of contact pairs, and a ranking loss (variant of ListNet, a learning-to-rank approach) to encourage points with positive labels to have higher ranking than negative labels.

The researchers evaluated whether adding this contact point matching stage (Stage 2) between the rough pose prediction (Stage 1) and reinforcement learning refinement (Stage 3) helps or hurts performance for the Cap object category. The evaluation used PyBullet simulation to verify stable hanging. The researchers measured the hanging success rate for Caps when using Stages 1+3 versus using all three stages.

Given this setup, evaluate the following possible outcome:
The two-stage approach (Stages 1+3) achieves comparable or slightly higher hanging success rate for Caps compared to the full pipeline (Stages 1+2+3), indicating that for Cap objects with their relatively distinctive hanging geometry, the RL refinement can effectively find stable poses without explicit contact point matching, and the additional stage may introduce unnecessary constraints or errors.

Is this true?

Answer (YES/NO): YES